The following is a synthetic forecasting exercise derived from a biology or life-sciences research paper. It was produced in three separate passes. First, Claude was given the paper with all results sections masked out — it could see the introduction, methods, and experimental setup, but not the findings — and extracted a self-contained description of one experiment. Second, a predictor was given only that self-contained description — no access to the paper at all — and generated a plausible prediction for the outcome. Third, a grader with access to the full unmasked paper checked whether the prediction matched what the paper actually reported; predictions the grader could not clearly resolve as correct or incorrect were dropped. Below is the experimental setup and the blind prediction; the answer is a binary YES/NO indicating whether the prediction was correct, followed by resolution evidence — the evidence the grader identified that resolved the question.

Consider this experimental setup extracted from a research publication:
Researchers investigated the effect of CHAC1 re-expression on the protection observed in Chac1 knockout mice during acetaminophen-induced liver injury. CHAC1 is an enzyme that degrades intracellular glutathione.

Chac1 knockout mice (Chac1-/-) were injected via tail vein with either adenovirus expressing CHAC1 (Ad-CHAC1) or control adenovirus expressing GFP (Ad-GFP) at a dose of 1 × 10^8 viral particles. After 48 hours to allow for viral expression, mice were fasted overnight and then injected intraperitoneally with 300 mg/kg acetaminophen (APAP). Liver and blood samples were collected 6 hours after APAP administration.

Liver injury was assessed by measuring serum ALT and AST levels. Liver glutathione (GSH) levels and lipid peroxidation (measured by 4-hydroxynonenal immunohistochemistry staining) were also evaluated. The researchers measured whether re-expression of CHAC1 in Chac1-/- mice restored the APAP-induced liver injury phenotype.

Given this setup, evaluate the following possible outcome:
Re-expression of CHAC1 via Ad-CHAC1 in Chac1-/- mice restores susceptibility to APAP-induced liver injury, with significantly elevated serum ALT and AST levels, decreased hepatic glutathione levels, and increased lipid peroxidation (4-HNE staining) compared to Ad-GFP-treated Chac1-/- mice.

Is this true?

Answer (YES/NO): YES